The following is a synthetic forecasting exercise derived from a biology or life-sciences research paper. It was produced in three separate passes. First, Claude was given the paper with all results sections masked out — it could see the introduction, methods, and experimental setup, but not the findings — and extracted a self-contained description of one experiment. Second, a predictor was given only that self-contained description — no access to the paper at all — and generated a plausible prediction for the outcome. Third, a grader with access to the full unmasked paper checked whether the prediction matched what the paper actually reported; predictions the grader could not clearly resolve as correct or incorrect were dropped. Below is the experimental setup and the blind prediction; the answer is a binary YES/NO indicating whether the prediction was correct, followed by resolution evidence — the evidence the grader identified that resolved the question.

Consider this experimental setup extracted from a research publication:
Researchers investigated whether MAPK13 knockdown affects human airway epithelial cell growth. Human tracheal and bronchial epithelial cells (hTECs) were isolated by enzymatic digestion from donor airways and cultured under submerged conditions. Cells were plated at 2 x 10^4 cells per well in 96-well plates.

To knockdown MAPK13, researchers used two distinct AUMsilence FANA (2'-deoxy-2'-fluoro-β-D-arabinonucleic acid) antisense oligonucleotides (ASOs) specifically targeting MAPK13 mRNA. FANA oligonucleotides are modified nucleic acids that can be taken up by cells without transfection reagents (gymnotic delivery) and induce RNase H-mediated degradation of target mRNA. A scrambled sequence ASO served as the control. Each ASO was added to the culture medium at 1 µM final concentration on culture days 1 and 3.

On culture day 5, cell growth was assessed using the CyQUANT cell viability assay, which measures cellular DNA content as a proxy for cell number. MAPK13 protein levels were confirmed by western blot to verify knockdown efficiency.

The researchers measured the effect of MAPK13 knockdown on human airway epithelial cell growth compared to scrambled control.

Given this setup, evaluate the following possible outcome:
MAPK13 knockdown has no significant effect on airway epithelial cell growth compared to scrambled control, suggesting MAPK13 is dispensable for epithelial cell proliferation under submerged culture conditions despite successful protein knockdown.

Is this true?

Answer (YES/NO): NO